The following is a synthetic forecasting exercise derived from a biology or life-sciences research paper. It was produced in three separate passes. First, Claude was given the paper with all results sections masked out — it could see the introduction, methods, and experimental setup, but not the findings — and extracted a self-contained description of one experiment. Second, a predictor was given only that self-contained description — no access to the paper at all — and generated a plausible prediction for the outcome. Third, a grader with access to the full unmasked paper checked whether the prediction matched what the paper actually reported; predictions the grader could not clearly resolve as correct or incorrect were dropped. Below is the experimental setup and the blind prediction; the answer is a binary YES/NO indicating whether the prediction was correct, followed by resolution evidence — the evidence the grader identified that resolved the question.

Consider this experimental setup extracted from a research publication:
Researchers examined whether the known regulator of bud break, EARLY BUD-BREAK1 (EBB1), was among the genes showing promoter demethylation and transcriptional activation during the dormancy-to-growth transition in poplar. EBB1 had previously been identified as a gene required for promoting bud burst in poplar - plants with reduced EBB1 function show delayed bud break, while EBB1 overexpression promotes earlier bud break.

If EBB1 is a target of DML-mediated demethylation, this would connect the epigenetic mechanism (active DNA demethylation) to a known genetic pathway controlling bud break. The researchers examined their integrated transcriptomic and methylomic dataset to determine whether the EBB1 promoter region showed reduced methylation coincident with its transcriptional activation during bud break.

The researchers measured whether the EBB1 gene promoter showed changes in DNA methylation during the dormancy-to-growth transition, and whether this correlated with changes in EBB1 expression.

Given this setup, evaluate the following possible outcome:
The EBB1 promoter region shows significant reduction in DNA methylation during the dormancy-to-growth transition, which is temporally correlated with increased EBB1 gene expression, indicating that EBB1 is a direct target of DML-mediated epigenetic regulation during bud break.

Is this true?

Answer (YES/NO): NO